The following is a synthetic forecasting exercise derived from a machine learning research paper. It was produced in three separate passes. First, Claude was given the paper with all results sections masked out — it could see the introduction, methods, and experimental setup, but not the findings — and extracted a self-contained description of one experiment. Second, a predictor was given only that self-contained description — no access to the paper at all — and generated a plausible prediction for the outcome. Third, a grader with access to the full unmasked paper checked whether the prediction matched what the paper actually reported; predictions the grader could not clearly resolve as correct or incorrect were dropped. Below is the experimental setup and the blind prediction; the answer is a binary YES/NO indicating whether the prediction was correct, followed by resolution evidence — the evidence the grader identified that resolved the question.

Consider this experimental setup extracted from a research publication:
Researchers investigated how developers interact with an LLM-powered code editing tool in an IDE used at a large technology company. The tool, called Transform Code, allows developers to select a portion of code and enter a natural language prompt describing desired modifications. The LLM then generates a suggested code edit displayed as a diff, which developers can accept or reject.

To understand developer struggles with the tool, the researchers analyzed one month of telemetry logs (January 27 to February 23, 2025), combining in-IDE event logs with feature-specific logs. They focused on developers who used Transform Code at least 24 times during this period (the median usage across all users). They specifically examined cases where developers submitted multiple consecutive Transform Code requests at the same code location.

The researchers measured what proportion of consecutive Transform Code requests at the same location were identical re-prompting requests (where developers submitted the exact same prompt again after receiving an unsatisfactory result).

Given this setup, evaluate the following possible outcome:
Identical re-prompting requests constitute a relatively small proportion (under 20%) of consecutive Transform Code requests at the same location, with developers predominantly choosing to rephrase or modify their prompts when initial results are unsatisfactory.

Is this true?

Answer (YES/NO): NO